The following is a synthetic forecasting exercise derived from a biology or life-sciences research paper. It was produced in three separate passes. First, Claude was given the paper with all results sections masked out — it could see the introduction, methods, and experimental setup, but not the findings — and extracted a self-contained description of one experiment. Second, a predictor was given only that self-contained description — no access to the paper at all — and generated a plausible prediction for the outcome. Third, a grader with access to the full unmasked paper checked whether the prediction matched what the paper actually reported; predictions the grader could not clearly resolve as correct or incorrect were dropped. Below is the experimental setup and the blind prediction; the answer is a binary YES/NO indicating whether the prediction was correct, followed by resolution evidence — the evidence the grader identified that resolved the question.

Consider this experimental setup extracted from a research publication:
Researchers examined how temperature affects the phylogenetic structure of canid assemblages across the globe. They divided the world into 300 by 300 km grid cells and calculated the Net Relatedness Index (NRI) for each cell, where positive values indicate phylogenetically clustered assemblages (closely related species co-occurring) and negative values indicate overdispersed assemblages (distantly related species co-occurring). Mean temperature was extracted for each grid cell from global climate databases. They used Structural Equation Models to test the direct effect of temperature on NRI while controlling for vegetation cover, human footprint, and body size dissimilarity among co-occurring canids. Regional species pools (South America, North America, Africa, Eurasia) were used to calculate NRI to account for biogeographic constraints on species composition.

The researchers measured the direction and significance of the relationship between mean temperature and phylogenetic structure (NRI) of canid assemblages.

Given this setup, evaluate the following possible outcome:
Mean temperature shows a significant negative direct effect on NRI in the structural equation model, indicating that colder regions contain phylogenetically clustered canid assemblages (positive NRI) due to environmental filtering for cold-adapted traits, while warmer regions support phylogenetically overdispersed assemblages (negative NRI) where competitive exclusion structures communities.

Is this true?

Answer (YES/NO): NO